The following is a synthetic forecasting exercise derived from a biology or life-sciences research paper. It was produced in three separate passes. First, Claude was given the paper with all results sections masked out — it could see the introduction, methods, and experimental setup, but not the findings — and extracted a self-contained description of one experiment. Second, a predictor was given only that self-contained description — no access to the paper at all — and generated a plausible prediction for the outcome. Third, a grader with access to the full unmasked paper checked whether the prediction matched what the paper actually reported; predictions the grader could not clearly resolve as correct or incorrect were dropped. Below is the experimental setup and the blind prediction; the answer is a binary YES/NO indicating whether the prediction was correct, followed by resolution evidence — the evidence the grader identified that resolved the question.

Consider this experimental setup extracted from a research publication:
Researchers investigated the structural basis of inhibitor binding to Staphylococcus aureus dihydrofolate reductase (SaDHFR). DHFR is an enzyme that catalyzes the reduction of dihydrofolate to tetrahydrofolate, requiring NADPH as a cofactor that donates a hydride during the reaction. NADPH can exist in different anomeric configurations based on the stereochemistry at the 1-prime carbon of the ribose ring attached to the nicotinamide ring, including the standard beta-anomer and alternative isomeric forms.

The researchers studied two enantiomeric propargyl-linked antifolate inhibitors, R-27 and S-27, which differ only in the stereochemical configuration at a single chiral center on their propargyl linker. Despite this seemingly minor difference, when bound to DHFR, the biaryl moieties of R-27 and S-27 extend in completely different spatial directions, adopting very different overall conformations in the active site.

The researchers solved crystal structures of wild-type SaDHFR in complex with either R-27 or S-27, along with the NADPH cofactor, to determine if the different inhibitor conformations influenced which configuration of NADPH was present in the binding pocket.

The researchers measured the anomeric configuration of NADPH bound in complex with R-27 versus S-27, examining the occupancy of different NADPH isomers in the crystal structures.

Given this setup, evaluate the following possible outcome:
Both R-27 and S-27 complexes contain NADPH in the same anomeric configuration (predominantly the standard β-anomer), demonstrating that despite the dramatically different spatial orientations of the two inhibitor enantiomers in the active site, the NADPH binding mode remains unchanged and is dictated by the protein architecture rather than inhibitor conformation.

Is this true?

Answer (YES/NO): NO